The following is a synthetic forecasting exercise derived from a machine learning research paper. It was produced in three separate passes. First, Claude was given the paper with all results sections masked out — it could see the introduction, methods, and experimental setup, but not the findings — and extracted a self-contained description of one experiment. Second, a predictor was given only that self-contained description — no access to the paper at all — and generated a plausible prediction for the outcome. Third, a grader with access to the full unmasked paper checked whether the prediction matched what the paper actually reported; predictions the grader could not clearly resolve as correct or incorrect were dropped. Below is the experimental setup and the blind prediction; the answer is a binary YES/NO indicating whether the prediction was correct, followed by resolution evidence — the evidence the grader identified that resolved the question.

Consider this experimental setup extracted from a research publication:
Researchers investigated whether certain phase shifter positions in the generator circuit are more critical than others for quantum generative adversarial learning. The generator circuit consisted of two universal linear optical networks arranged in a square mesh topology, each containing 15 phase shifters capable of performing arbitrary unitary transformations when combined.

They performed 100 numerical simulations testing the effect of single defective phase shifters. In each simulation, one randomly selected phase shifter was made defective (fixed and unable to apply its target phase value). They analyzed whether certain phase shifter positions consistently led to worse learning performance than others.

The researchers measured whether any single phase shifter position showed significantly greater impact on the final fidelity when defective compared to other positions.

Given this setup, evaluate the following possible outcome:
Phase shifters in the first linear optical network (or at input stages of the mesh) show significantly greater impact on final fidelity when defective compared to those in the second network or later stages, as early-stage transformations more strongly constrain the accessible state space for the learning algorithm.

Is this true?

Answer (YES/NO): NO